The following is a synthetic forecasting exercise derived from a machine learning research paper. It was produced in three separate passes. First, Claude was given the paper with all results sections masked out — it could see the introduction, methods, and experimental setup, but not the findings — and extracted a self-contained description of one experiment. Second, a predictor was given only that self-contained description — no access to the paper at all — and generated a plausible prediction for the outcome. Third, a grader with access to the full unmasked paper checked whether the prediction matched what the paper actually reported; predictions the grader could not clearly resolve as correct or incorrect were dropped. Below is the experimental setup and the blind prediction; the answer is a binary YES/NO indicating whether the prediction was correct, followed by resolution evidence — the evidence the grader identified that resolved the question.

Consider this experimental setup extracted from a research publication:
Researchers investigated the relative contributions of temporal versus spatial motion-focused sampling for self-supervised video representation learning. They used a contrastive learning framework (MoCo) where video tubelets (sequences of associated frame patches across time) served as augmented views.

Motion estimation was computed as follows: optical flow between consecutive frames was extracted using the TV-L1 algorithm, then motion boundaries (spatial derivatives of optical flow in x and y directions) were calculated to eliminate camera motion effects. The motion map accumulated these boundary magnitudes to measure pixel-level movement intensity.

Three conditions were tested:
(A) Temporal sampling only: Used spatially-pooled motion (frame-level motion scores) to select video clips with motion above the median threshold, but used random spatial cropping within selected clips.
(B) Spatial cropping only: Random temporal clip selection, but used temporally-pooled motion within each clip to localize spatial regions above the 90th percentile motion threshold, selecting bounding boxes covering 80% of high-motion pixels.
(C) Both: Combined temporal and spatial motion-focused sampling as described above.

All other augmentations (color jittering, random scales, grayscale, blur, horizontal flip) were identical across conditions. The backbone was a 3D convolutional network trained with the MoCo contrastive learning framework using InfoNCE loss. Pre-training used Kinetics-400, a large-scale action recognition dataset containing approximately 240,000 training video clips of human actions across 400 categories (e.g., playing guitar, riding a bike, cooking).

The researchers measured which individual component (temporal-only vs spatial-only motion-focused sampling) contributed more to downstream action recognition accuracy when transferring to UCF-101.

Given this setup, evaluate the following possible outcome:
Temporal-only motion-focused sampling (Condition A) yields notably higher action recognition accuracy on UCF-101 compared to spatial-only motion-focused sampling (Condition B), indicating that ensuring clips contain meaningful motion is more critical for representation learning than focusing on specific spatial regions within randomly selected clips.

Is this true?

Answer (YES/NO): NO